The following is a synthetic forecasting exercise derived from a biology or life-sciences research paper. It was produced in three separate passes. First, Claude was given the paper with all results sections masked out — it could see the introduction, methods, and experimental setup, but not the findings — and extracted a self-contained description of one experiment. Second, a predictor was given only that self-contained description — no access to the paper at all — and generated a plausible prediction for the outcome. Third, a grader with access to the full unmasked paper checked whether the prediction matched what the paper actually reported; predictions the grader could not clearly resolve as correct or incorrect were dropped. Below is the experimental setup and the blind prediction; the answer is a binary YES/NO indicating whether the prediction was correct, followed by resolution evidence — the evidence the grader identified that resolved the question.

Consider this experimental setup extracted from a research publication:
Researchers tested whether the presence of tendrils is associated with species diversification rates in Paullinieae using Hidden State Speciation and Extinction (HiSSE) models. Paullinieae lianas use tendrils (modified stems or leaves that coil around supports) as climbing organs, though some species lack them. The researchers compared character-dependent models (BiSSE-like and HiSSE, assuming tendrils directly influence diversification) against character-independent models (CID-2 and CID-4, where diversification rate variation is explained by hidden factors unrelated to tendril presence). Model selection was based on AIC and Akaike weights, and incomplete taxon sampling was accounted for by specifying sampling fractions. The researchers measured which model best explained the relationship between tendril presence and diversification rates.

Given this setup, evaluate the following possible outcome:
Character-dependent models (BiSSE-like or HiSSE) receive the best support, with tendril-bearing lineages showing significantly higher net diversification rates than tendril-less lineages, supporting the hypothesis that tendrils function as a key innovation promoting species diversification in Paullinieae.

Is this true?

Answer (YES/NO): YES